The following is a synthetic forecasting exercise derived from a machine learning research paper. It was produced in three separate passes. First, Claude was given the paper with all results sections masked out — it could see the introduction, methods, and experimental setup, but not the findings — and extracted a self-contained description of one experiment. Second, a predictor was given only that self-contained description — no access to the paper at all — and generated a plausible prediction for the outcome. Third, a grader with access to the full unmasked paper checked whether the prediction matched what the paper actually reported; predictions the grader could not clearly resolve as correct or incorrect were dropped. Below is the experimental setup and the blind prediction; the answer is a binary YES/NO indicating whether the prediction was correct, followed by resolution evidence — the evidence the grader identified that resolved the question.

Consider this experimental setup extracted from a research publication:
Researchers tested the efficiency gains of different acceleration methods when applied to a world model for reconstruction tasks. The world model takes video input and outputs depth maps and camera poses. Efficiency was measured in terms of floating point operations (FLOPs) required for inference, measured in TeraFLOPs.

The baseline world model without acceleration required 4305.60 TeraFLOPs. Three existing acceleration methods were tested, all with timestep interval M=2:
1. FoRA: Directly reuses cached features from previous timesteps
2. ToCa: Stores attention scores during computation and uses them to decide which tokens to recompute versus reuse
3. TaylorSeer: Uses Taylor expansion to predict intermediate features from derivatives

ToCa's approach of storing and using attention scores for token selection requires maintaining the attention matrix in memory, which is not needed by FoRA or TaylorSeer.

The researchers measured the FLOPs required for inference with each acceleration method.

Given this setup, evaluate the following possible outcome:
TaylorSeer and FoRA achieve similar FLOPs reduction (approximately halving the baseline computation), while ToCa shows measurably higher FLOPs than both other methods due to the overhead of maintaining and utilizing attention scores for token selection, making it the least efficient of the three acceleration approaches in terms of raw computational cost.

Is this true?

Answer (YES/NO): NO